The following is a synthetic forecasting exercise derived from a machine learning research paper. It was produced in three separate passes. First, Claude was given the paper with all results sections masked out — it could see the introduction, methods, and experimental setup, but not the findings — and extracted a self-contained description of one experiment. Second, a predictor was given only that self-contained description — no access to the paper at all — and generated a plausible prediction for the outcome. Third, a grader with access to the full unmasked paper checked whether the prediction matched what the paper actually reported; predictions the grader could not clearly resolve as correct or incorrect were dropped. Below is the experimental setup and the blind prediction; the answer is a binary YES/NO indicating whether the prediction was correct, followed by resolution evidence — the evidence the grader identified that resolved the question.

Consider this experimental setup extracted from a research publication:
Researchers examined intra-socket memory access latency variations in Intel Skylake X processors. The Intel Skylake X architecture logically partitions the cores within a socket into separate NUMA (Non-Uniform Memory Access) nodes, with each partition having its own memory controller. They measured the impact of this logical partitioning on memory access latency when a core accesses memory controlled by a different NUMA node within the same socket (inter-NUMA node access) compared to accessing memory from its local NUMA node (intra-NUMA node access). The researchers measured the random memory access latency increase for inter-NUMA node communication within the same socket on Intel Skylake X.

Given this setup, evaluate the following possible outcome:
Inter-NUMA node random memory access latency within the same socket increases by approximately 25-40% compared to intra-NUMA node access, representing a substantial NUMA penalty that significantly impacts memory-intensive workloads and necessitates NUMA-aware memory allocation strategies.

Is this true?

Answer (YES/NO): NO